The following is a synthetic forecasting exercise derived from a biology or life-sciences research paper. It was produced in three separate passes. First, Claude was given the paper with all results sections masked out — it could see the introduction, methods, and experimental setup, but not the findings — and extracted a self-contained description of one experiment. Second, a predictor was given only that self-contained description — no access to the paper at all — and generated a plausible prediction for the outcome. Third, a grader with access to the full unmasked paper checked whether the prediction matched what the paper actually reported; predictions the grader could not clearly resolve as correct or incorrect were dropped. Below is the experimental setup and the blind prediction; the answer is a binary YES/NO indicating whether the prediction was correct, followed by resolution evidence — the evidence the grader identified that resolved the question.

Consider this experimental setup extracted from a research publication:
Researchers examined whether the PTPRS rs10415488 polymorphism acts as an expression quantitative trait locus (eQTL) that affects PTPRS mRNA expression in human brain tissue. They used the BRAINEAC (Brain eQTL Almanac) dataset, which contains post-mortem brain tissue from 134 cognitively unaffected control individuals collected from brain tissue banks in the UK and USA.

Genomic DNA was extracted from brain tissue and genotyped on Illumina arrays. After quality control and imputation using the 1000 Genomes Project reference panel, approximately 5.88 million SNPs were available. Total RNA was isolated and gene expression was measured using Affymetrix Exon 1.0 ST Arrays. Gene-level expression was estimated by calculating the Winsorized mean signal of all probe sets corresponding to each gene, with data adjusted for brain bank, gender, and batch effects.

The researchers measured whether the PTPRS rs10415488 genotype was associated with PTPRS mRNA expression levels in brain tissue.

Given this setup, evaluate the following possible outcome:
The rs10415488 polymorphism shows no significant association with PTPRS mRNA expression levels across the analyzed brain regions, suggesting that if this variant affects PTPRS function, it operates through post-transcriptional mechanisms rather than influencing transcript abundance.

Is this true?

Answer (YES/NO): NO